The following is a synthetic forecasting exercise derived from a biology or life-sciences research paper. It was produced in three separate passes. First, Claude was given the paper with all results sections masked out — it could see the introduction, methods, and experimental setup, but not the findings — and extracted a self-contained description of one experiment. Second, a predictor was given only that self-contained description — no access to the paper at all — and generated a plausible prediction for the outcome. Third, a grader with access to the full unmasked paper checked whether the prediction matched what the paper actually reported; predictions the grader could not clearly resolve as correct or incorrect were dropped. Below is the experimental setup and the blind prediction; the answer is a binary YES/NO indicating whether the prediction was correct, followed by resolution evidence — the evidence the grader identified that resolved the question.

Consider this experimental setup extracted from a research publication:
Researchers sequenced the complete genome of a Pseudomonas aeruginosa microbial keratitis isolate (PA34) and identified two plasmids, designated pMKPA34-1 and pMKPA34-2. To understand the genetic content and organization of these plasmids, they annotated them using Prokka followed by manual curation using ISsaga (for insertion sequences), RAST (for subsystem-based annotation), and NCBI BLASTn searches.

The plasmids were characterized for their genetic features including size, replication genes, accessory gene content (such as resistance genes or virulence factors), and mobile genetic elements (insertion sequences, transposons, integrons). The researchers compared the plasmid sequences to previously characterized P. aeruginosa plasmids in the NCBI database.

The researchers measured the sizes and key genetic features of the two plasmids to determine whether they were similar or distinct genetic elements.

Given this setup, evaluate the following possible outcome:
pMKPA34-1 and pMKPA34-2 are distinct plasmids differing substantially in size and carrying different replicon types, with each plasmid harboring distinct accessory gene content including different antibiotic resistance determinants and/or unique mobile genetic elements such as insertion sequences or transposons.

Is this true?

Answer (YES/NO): YES